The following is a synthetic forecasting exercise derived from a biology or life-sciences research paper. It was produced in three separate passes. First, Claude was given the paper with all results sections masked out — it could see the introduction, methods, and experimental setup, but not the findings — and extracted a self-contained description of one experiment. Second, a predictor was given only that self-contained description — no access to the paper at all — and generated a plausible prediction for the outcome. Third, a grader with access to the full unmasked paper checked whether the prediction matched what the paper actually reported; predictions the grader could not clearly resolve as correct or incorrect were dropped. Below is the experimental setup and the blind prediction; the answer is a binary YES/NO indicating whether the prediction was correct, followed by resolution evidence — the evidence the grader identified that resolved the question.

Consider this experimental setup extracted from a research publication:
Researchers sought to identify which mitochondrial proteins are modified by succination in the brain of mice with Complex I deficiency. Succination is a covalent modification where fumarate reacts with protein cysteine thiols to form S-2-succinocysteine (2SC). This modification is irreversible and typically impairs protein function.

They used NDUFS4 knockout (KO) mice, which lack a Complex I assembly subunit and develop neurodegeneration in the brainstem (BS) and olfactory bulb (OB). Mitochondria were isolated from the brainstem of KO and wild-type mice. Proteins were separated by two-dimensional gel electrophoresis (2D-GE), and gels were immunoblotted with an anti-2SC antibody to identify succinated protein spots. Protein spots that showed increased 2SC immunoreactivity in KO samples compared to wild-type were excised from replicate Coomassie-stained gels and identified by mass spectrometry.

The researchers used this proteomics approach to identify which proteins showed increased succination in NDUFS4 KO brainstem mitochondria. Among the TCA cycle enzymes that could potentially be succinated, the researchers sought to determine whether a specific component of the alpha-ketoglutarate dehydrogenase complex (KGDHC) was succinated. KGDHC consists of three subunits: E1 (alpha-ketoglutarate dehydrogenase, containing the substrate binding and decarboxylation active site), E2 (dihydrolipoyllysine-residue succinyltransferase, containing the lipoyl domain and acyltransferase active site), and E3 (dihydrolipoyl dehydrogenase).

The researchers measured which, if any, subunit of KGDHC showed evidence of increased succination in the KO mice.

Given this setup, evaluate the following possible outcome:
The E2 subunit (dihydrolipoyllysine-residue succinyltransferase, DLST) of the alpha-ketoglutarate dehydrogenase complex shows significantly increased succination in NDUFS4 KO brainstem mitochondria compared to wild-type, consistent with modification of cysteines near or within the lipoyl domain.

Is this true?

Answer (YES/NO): YES